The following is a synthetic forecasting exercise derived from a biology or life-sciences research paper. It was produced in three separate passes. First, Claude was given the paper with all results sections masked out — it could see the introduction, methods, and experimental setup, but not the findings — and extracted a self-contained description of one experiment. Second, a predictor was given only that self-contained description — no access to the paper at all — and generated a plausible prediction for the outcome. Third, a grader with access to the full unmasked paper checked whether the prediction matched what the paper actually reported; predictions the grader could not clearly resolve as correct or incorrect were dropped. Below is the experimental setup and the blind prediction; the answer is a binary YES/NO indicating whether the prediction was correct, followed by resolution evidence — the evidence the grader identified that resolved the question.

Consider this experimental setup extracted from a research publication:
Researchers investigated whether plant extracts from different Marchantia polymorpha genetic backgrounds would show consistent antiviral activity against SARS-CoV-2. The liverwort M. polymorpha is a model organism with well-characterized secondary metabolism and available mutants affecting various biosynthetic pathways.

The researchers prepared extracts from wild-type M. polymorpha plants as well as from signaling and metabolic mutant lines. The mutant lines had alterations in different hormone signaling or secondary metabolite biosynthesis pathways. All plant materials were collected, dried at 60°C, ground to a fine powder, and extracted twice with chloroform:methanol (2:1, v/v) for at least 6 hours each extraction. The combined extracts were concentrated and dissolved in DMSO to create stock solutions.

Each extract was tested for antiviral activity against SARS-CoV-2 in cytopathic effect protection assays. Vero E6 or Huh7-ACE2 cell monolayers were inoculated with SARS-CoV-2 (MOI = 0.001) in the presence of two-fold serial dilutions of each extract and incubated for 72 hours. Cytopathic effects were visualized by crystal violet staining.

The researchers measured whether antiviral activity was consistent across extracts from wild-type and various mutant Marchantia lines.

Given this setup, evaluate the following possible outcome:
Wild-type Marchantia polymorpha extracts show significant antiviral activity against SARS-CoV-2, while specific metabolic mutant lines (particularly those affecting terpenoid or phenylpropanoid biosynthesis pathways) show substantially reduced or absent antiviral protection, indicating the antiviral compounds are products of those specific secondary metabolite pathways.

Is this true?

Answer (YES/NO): NO